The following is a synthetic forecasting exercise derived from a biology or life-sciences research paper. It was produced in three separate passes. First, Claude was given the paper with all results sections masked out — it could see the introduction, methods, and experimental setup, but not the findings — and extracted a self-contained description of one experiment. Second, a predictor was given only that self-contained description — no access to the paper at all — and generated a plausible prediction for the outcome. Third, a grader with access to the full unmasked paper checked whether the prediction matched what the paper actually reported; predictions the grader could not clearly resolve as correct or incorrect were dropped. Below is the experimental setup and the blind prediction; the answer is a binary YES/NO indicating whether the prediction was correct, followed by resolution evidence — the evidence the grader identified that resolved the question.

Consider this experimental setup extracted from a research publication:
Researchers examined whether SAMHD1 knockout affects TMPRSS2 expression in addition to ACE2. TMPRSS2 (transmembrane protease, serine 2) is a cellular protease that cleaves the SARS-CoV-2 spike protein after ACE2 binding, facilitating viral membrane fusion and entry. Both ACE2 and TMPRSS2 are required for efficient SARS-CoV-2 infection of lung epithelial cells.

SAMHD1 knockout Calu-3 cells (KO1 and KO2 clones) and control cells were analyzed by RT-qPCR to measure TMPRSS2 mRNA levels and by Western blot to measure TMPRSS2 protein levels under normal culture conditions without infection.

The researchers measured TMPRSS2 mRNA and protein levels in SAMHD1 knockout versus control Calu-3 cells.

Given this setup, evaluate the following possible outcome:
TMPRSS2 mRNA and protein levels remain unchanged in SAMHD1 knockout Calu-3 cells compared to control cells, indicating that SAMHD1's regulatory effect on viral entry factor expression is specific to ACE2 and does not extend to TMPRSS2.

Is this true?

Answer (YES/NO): NO